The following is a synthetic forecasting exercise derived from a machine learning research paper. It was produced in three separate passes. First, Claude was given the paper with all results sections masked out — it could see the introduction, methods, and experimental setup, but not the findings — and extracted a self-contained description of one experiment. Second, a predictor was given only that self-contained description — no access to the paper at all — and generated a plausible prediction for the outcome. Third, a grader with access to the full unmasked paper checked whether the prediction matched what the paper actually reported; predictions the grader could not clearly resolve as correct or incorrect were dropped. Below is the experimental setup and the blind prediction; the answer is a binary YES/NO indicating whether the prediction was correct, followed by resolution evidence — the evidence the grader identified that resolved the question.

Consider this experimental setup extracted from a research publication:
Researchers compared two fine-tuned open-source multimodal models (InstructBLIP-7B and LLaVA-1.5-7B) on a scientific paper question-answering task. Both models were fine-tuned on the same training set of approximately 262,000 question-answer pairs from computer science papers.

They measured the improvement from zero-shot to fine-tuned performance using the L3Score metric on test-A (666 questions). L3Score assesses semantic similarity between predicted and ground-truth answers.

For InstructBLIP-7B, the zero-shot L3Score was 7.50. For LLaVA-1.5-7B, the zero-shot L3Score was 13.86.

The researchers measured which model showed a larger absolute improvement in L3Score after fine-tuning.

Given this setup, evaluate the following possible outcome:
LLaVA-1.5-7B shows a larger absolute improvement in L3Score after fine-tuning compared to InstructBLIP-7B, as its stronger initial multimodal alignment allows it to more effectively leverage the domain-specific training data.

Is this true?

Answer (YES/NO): NO